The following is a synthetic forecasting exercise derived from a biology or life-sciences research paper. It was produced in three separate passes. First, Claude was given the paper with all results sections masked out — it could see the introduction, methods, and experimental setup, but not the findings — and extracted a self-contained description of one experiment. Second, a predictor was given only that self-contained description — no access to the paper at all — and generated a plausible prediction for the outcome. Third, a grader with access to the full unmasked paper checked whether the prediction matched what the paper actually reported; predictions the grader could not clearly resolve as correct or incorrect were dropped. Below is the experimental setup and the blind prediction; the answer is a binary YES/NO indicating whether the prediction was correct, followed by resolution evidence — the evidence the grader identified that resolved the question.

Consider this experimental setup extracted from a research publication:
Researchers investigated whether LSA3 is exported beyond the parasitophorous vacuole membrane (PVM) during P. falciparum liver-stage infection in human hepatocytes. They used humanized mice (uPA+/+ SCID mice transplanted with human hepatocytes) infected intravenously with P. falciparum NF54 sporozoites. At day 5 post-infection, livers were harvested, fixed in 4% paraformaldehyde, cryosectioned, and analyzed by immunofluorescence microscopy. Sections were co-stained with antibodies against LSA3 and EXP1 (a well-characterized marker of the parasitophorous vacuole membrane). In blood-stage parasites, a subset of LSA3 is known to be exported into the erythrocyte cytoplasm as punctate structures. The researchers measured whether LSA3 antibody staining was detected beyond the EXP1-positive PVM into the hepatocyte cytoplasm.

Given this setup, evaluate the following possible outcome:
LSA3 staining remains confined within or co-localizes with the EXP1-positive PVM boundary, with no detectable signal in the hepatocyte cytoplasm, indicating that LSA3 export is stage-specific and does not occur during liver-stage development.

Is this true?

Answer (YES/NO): NO